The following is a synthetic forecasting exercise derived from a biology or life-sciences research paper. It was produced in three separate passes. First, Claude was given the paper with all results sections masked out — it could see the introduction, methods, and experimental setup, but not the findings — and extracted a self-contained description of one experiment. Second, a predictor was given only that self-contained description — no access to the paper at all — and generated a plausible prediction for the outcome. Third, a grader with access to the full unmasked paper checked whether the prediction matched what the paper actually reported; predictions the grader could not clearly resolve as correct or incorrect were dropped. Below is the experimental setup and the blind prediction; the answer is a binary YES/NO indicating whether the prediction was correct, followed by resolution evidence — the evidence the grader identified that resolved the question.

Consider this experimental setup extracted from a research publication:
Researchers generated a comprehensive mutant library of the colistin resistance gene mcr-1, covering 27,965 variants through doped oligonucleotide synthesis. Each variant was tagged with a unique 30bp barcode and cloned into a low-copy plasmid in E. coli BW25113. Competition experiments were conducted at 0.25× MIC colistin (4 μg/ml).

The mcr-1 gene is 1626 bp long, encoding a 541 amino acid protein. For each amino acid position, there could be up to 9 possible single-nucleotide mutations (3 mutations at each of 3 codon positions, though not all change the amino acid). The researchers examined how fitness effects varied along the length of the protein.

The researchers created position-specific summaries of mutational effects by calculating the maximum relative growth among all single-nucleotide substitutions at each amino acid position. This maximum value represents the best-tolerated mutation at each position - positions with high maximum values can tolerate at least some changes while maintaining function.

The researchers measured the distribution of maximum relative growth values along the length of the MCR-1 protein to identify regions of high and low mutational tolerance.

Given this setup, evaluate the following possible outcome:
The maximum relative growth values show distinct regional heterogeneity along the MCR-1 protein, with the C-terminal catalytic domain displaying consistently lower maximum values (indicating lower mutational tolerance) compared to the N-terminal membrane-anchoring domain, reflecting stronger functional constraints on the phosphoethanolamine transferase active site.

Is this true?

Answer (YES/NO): YES